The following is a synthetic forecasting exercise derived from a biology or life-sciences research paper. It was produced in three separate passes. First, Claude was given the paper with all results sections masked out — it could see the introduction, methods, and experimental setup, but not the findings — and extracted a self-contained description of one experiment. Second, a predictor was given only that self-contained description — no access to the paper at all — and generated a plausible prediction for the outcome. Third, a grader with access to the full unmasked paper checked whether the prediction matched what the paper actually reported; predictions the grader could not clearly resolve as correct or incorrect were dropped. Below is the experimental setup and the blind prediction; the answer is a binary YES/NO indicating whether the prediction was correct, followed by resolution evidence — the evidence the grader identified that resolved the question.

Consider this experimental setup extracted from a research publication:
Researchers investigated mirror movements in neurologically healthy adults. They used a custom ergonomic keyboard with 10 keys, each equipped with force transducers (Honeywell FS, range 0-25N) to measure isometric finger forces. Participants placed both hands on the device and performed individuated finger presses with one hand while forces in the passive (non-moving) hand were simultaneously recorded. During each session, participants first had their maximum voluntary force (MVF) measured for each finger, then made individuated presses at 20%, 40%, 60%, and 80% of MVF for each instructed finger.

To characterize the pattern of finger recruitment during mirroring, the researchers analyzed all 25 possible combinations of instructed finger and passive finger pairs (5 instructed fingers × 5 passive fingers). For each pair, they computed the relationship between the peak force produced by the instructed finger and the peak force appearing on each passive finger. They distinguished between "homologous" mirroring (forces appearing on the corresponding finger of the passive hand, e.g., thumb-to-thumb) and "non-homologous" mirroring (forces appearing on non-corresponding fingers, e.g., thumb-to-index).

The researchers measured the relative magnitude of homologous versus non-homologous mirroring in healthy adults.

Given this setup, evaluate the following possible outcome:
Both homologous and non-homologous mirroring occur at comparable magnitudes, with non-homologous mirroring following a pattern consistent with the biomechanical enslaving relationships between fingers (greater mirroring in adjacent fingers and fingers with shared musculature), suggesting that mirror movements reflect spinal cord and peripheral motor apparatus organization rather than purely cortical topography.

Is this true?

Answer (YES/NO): NO